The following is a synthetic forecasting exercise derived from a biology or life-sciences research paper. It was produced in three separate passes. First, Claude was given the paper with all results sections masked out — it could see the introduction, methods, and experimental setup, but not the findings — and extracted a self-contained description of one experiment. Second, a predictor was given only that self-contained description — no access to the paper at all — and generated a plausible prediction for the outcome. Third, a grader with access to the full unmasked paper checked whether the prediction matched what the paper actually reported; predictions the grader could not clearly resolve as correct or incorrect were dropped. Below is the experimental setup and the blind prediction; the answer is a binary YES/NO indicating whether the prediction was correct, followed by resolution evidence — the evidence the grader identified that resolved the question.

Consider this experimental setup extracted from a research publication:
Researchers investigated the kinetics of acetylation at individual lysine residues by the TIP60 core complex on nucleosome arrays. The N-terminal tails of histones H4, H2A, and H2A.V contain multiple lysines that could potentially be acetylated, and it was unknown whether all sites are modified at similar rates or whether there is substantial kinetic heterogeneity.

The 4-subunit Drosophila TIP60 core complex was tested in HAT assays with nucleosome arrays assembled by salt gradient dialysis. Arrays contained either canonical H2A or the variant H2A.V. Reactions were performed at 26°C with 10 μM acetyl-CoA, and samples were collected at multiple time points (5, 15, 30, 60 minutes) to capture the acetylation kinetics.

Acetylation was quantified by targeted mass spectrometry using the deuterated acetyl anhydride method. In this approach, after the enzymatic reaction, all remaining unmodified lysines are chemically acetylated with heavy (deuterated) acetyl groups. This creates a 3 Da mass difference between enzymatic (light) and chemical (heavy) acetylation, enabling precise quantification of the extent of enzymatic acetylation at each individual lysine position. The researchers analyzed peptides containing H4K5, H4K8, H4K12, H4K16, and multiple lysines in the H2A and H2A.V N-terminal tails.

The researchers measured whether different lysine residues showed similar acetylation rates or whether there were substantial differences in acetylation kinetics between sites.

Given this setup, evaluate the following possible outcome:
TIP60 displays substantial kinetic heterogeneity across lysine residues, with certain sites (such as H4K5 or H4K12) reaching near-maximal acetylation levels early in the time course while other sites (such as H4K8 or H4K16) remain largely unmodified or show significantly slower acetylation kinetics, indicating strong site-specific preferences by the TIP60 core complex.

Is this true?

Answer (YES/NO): NO